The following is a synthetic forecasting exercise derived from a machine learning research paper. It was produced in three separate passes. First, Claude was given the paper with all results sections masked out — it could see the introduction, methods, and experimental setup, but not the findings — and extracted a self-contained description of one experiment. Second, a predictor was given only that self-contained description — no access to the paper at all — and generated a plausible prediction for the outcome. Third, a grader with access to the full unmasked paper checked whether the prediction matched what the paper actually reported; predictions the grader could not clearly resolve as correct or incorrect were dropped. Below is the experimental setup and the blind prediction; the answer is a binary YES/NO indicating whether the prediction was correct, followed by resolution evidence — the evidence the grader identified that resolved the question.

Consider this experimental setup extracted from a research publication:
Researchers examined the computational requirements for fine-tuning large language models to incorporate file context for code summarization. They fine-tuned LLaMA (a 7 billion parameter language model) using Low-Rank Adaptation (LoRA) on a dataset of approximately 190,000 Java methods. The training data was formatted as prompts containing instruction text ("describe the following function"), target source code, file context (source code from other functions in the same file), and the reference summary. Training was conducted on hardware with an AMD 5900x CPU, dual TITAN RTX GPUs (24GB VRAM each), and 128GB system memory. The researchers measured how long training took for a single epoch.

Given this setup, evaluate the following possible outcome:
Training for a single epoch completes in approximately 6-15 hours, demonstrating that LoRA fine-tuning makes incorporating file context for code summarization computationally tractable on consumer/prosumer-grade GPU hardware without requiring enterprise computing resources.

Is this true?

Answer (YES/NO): NO